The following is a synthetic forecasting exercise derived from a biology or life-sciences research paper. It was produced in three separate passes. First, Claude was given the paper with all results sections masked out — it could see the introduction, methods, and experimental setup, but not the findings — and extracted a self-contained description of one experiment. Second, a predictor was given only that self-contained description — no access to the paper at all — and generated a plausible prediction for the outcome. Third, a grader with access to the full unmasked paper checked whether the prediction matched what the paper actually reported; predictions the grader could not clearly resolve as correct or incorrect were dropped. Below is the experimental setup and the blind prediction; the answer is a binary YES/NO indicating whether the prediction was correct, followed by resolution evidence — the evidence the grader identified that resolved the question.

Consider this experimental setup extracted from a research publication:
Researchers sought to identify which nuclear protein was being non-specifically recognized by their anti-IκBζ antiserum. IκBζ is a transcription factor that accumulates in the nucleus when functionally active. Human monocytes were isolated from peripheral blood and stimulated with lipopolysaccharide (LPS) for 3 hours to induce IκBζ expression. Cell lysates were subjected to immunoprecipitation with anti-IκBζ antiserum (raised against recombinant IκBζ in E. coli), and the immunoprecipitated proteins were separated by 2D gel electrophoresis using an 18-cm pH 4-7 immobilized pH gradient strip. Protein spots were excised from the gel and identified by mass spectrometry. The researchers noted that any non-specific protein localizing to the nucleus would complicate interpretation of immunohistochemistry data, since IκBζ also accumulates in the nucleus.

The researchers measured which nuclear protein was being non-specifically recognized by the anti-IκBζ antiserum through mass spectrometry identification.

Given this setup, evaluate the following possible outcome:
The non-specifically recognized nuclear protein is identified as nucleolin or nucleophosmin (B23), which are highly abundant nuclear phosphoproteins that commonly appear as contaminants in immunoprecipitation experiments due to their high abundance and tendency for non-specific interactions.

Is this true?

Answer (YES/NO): NO